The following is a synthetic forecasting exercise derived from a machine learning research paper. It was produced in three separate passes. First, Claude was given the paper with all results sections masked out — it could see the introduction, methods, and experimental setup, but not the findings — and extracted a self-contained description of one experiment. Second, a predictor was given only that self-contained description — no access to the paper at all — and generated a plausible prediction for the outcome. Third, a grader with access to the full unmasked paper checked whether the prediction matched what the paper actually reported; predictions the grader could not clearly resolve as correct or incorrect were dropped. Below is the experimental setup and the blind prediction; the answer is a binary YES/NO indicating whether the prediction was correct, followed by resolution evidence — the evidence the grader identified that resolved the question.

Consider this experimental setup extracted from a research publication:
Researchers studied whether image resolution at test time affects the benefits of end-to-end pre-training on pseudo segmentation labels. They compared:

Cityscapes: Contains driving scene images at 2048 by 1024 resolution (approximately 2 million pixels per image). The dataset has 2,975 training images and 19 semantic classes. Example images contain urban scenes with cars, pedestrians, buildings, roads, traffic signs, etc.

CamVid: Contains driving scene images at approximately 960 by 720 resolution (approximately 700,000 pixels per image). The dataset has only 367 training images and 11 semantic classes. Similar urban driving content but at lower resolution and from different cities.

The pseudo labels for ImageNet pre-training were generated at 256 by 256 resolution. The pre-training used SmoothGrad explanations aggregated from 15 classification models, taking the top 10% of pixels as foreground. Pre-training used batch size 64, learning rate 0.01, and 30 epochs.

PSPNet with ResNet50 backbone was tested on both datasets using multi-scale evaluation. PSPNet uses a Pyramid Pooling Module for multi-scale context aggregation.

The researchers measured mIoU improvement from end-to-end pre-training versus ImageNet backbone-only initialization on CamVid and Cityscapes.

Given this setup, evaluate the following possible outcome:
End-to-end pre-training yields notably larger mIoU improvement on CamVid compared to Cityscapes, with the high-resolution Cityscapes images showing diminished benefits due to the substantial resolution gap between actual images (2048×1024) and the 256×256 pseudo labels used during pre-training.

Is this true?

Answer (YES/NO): YES